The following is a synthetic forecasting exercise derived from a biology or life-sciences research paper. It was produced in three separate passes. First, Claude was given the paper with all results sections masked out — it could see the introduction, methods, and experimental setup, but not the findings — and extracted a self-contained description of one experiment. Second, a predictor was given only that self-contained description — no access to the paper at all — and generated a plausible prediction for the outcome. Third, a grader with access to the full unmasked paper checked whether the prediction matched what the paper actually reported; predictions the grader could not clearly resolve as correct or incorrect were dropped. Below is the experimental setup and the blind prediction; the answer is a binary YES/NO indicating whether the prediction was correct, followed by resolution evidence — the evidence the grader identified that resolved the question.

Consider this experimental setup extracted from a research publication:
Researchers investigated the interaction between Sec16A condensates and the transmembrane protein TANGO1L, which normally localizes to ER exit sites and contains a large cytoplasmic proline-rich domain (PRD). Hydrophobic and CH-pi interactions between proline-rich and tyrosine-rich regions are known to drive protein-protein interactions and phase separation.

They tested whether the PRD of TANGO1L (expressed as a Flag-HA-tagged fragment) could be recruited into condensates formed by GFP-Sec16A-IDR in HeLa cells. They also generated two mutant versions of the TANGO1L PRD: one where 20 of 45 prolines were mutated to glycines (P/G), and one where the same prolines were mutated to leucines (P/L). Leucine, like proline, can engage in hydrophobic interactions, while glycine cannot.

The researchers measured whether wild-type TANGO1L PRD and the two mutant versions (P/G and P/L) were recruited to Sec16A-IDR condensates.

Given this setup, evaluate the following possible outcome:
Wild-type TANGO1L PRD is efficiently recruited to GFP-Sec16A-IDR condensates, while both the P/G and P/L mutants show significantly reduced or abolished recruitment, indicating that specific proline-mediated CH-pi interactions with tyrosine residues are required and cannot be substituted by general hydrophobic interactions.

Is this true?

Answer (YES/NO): NO